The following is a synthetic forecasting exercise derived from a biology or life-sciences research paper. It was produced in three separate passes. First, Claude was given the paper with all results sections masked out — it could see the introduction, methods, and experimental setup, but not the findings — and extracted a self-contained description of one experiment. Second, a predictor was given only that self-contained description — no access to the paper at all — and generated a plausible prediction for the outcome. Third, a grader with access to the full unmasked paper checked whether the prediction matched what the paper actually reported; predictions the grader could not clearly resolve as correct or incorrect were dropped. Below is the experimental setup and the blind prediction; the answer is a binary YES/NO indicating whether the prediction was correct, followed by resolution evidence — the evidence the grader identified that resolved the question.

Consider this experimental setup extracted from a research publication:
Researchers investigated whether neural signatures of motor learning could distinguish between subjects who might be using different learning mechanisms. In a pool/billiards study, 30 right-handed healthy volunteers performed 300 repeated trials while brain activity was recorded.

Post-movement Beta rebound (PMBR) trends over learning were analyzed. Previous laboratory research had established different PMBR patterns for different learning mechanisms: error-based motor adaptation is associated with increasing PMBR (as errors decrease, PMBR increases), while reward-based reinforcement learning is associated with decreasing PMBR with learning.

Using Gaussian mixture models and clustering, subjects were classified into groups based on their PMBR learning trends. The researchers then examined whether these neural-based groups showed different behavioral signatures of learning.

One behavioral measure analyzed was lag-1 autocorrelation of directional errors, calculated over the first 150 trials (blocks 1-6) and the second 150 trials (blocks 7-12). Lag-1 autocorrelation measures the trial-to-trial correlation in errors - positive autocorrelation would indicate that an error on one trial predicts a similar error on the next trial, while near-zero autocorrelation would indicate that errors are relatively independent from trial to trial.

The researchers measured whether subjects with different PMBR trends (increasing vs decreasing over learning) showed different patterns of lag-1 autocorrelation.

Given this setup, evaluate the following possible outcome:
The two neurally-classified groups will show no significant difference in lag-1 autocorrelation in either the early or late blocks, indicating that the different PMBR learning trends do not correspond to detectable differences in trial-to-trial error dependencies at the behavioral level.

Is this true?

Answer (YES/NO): NO